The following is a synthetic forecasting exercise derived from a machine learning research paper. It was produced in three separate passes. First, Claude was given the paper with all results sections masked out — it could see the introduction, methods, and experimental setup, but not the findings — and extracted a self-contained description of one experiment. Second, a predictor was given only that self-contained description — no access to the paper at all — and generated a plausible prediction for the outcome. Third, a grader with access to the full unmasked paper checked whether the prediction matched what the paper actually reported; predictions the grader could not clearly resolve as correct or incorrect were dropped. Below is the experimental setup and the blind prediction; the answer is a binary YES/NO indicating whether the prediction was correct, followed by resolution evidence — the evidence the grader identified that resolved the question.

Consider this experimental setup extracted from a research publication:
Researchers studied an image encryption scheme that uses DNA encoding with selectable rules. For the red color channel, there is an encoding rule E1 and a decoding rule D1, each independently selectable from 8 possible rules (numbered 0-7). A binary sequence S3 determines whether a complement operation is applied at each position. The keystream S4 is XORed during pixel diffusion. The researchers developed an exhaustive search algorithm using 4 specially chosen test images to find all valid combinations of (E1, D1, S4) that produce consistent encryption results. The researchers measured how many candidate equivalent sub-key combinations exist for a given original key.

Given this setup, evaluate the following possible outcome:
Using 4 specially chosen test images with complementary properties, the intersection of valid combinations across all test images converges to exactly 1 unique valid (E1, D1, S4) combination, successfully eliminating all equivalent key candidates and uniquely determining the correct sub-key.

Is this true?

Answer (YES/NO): NO